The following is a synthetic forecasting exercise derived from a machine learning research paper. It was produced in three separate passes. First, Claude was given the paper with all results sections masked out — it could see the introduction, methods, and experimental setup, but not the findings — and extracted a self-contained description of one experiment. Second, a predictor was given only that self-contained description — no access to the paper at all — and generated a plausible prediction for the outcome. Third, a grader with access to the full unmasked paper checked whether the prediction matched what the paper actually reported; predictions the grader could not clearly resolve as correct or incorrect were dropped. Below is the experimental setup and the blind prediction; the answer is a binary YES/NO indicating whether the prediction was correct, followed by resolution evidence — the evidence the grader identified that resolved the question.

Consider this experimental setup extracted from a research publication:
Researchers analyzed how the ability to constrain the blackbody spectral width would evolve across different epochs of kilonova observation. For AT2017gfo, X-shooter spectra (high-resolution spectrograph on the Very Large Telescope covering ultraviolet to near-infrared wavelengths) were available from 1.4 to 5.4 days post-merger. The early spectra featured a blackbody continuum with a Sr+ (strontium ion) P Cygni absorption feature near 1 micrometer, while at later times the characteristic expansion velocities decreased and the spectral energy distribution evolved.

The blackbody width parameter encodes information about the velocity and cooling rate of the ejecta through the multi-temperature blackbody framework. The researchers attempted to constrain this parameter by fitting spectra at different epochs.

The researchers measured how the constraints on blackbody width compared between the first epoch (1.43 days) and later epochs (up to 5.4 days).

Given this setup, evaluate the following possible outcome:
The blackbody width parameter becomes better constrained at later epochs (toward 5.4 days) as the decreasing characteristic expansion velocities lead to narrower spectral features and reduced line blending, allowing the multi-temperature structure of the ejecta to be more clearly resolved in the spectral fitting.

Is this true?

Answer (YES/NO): NO